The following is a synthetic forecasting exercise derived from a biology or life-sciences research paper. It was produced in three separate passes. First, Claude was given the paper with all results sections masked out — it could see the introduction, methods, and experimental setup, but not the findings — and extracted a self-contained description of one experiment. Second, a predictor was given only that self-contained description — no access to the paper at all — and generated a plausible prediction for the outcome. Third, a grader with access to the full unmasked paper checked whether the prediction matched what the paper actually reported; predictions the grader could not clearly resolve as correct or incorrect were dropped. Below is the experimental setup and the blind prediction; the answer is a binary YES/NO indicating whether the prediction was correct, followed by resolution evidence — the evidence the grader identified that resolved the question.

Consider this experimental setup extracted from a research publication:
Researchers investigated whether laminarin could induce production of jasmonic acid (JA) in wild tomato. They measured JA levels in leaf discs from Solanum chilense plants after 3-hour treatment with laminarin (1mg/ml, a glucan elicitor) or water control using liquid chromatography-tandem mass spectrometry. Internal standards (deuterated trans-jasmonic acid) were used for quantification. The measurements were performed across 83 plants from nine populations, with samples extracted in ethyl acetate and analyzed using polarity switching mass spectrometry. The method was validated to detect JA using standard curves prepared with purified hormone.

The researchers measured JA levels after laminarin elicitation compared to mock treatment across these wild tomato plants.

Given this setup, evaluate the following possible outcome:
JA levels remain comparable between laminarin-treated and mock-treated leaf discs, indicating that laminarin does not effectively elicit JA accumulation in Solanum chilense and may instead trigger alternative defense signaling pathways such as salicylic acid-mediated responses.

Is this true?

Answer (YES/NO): NO